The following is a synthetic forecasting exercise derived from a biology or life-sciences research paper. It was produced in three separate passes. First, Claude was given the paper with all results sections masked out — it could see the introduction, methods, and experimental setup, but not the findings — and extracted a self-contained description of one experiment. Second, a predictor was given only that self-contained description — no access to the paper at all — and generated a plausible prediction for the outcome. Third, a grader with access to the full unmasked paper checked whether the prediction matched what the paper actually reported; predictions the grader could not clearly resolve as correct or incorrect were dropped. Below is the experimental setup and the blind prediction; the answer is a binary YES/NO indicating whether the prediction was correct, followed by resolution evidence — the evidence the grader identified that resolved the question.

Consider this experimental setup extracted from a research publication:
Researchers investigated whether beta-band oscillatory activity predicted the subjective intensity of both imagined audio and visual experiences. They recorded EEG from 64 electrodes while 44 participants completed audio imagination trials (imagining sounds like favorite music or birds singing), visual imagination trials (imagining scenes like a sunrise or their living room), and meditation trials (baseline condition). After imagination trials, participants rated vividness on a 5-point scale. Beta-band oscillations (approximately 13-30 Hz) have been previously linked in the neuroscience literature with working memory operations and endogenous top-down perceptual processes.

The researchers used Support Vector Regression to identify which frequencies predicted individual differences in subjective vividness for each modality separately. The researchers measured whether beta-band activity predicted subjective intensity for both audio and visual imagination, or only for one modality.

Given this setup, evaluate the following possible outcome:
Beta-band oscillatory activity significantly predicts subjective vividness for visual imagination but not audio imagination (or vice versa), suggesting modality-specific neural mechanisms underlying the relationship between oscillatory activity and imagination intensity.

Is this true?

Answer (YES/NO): NO